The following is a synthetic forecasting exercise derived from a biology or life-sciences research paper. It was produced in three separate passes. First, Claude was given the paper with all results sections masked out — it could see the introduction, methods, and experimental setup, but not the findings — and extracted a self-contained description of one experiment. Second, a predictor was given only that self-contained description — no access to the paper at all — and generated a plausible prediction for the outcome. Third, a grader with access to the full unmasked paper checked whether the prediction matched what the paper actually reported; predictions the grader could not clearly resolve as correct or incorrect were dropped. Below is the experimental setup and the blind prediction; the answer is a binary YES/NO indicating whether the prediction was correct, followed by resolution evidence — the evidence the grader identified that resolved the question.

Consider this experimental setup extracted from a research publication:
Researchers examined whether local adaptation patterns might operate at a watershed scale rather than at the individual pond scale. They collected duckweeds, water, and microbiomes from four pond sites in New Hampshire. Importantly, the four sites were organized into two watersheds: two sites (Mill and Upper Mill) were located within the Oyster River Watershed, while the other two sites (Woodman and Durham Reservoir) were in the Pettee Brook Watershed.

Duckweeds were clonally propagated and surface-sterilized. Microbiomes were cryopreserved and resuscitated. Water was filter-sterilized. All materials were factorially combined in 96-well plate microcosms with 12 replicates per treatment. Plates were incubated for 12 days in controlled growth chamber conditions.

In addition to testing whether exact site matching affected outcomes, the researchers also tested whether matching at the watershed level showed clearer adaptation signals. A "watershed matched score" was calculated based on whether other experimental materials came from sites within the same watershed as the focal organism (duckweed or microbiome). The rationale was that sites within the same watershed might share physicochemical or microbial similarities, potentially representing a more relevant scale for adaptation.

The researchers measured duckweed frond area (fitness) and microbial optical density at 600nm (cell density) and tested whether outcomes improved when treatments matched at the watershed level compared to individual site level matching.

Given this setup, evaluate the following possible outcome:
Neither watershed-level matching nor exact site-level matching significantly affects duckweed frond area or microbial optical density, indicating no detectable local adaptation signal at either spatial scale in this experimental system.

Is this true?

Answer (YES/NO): NO